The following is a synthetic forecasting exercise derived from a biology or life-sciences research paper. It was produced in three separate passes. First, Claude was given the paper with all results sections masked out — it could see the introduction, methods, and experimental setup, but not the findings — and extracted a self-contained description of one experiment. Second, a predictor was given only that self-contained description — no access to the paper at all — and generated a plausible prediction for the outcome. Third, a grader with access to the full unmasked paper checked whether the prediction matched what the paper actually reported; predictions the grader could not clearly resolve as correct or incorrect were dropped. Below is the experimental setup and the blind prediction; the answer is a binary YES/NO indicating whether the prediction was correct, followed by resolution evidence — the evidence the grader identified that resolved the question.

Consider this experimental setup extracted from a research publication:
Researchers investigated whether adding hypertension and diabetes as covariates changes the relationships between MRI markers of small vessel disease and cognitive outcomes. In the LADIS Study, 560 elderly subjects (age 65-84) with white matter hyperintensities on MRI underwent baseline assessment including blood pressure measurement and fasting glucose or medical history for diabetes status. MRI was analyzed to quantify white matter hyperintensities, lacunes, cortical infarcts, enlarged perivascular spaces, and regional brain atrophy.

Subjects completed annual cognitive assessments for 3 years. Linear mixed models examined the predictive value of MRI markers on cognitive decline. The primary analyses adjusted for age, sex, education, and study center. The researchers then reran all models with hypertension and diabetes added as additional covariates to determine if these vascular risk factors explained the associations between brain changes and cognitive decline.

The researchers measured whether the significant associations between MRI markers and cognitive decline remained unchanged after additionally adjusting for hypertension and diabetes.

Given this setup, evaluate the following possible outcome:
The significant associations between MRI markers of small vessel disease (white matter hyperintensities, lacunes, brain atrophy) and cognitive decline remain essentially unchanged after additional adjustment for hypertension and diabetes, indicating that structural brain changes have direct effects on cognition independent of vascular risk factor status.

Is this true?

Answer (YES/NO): YES